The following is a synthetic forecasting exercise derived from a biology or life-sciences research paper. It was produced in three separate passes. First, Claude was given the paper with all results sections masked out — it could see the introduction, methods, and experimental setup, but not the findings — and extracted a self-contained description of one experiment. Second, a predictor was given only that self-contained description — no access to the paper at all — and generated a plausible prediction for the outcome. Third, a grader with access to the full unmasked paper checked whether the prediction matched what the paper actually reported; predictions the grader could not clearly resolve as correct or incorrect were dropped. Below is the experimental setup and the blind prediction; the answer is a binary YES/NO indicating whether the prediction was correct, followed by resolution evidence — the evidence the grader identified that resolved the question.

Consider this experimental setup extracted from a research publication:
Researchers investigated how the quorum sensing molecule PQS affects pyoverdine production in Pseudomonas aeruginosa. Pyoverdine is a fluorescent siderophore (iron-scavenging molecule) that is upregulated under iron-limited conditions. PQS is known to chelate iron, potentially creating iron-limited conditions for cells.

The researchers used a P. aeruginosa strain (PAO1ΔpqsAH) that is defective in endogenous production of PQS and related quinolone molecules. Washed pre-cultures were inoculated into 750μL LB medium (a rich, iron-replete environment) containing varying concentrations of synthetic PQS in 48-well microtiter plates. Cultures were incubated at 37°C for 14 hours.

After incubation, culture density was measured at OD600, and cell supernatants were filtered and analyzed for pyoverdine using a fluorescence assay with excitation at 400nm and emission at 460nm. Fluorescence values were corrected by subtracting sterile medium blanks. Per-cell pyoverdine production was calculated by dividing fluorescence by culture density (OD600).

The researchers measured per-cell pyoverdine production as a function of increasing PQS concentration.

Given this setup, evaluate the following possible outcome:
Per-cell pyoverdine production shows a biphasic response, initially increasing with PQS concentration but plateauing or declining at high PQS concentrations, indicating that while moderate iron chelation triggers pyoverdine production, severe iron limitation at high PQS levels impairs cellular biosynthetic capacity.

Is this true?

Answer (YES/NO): NO